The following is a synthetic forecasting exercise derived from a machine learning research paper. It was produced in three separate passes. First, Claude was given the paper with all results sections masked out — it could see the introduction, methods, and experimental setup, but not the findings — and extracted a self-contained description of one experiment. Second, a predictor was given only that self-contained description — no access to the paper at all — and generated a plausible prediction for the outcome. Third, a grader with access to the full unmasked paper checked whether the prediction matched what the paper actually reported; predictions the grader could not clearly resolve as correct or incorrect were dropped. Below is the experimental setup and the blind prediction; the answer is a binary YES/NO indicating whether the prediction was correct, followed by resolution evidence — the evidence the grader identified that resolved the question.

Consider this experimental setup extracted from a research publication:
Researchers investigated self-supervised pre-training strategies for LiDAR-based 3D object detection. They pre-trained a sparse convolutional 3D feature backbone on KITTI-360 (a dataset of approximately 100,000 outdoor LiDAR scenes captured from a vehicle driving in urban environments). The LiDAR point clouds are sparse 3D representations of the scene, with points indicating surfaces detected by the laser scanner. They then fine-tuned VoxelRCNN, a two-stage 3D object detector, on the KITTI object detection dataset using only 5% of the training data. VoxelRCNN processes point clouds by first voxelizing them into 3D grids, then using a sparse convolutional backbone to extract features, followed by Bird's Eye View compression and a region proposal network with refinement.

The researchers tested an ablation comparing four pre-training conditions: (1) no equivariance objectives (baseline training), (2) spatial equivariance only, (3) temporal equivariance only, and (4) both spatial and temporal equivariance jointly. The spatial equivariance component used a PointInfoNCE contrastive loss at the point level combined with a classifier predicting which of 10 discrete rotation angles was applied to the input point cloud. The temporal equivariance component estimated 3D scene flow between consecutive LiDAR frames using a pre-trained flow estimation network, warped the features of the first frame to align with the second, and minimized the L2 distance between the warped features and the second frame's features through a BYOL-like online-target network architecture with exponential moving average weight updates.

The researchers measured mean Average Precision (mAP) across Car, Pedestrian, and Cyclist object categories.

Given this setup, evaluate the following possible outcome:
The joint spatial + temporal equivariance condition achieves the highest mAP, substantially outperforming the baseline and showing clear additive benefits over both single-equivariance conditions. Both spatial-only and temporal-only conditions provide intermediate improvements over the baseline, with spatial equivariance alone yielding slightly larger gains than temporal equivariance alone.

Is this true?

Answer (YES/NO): NO